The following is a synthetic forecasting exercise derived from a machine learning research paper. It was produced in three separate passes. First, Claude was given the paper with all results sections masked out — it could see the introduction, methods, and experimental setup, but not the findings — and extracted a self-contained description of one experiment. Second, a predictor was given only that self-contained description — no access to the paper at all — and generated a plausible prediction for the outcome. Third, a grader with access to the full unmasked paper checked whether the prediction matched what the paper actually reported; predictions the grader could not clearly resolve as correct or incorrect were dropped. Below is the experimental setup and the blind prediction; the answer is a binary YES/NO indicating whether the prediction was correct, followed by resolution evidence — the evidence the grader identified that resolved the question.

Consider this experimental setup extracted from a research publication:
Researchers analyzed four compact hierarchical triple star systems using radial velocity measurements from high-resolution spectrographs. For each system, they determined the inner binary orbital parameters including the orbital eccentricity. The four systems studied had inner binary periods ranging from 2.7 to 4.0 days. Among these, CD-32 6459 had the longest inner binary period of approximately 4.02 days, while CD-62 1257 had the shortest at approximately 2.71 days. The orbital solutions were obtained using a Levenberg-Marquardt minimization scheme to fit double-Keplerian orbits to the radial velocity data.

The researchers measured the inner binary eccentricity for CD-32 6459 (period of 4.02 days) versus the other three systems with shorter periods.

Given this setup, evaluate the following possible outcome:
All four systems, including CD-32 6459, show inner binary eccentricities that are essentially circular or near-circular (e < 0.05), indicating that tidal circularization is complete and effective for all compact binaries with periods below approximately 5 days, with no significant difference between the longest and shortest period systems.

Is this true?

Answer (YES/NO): NO